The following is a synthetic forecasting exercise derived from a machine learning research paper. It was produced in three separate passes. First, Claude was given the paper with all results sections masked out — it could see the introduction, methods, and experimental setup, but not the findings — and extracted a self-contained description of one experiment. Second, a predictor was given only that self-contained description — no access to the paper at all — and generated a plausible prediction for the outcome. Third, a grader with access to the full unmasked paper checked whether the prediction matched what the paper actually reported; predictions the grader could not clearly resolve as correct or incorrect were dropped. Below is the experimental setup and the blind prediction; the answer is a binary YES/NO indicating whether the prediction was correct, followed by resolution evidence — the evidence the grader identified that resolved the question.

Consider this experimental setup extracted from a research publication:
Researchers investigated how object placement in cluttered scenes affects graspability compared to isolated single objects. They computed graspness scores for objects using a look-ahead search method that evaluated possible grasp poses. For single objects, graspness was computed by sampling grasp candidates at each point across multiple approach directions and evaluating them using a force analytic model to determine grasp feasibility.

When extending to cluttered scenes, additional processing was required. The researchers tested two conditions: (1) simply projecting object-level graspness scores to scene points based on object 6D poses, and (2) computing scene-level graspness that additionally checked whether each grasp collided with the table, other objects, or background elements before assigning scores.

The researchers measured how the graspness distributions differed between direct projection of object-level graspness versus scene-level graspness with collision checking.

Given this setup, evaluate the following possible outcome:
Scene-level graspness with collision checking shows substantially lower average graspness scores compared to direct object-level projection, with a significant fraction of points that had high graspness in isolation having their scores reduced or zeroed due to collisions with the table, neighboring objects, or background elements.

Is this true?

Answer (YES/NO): YES